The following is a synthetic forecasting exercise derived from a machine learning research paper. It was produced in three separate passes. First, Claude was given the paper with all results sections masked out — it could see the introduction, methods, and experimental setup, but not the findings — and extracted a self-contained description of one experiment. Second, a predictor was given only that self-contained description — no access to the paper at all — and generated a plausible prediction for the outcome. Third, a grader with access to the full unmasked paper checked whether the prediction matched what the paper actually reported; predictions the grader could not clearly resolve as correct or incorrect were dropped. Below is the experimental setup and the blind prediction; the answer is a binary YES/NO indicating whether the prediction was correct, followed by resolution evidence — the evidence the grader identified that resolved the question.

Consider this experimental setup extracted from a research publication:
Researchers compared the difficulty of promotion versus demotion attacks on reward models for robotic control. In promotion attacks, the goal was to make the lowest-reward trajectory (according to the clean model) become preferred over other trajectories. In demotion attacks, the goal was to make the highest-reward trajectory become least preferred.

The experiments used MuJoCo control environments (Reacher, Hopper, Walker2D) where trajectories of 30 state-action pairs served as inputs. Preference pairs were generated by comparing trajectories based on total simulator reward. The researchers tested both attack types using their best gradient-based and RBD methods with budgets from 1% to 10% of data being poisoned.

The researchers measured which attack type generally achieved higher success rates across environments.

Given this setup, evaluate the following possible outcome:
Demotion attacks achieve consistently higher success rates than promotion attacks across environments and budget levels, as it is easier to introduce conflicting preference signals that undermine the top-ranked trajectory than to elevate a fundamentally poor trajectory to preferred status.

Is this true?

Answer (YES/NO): NO